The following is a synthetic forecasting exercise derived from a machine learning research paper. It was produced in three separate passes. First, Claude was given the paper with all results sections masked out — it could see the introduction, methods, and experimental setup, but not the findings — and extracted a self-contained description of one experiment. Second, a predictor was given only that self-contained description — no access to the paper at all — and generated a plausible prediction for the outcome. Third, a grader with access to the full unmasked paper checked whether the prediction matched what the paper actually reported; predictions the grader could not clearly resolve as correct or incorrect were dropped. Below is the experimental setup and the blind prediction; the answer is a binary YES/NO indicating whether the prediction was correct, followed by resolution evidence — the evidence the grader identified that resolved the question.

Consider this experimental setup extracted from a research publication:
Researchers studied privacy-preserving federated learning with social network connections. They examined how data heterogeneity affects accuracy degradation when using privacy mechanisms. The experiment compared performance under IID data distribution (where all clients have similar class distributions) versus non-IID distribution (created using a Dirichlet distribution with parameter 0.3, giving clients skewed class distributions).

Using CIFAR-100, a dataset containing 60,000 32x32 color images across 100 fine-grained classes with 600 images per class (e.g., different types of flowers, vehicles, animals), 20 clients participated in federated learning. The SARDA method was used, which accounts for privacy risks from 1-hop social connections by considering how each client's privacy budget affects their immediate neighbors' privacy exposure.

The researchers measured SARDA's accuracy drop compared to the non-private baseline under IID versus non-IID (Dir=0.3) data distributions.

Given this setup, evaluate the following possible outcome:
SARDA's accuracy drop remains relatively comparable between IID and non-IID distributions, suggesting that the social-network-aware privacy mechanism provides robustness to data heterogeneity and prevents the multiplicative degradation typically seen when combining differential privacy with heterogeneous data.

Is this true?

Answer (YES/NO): YES